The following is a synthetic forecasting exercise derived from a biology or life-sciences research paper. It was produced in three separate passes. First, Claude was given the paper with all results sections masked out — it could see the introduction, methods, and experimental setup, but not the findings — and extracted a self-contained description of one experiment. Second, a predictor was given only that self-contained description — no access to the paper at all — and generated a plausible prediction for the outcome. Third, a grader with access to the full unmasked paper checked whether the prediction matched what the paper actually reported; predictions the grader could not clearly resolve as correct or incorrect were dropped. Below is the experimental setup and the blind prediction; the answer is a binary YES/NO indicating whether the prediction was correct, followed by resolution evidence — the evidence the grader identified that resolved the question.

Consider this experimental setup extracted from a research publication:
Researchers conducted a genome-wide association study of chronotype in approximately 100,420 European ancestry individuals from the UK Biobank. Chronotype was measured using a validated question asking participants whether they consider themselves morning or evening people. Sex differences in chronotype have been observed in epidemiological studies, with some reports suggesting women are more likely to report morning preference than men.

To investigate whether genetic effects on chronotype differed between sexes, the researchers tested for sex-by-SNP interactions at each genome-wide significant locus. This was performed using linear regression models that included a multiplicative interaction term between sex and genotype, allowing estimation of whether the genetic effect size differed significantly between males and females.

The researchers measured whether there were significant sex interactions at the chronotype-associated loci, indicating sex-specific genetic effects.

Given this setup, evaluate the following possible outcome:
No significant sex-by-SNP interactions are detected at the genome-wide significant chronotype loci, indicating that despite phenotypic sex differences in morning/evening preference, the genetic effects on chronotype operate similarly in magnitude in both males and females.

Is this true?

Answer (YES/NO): YES